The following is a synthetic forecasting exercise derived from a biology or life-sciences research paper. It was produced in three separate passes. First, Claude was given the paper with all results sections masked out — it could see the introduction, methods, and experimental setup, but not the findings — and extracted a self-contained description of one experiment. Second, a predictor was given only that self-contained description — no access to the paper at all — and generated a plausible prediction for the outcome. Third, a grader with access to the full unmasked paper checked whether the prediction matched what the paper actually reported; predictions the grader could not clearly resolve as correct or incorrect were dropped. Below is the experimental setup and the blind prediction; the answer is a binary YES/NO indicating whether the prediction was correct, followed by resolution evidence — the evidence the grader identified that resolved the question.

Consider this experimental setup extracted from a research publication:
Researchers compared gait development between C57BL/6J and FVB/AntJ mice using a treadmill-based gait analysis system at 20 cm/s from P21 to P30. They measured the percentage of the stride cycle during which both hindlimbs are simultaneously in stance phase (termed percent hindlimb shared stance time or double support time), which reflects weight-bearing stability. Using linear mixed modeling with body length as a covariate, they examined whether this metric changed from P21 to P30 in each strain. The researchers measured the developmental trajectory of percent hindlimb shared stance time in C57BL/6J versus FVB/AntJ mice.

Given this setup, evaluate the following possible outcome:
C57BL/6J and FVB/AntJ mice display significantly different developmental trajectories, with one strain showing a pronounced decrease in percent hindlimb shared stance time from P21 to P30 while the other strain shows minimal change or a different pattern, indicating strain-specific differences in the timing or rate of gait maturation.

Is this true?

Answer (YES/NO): NO